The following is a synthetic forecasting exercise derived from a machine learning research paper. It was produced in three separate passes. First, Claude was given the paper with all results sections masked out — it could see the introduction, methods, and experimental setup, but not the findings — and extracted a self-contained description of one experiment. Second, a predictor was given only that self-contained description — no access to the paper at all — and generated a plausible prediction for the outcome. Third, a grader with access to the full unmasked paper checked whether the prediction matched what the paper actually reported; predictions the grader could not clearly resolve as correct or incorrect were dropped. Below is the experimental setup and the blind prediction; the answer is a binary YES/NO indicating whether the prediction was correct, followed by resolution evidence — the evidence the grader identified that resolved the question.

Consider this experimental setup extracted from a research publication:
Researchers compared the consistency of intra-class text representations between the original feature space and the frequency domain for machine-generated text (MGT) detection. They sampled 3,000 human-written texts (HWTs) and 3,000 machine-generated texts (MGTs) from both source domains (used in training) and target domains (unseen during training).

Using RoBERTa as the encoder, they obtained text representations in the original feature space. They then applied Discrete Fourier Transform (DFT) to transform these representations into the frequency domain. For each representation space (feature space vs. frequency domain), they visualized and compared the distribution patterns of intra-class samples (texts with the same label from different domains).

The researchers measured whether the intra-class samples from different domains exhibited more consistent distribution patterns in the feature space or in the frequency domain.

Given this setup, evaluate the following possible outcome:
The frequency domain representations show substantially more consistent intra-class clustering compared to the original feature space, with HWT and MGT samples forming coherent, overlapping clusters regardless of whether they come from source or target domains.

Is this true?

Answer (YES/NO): NO